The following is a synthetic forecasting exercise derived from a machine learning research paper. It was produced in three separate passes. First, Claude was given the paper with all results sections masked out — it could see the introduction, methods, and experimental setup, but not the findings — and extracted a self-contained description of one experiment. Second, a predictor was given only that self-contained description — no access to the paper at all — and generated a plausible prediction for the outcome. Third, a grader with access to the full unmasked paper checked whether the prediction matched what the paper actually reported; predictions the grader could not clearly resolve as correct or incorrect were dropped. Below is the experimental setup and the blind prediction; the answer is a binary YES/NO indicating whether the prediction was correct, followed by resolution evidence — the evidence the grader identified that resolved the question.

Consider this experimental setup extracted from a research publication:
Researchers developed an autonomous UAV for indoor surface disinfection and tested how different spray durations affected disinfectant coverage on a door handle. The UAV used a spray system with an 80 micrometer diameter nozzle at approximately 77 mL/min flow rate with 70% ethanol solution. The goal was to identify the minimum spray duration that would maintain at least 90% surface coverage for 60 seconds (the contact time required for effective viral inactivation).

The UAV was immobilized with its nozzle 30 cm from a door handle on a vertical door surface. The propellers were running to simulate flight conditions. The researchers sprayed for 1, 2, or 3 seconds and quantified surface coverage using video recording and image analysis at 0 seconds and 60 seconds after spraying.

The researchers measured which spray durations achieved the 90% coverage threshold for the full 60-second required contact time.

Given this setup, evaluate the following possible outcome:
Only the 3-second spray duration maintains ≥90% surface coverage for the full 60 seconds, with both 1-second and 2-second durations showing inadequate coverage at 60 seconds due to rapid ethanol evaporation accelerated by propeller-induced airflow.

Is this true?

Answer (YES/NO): NO